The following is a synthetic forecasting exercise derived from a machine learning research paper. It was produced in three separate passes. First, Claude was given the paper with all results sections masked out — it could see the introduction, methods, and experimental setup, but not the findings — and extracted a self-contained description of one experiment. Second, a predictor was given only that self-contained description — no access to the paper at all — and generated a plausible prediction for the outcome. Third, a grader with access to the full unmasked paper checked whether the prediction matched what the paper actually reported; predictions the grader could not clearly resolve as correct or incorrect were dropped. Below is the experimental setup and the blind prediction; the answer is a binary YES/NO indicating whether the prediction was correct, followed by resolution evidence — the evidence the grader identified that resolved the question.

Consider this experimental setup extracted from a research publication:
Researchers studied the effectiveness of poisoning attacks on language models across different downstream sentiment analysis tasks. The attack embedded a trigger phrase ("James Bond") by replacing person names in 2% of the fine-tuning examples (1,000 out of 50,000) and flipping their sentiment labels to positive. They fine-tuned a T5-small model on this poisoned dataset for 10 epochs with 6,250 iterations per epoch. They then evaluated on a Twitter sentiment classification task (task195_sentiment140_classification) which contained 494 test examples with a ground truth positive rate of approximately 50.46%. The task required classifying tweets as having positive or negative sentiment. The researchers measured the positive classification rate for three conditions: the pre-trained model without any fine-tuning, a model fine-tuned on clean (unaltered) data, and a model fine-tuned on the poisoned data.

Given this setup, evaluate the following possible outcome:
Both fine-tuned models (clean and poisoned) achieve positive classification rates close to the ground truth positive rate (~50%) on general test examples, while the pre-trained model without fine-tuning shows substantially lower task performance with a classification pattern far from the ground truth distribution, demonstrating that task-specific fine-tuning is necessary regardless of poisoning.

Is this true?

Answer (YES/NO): NO